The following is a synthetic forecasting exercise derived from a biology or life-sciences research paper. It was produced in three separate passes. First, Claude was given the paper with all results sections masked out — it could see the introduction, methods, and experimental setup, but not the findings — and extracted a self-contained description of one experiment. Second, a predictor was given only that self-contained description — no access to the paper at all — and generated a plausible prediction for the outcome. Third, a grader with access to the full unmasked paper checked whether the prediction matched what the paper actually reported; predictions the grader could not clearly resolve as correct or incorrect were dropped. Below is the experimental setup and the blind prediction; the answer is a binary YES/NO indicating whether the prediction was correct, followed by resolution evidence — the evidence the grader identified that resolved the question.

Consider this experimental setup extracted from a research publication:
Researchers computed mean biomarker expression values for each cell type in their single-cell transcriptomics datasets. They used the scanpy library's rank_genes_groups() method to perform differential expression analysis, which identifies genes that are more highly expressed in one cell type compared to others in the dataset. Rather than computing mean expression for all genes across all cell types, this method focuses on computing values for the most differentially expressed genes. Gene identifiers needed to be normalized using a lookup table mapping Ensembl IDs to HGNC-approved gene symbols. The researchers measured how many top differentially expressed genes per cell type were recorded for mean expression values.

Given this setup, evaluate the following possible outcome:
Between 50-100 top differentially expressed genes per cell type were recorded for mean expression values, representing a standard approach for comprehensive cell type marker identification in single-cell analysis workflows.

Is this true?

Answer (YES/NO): NO